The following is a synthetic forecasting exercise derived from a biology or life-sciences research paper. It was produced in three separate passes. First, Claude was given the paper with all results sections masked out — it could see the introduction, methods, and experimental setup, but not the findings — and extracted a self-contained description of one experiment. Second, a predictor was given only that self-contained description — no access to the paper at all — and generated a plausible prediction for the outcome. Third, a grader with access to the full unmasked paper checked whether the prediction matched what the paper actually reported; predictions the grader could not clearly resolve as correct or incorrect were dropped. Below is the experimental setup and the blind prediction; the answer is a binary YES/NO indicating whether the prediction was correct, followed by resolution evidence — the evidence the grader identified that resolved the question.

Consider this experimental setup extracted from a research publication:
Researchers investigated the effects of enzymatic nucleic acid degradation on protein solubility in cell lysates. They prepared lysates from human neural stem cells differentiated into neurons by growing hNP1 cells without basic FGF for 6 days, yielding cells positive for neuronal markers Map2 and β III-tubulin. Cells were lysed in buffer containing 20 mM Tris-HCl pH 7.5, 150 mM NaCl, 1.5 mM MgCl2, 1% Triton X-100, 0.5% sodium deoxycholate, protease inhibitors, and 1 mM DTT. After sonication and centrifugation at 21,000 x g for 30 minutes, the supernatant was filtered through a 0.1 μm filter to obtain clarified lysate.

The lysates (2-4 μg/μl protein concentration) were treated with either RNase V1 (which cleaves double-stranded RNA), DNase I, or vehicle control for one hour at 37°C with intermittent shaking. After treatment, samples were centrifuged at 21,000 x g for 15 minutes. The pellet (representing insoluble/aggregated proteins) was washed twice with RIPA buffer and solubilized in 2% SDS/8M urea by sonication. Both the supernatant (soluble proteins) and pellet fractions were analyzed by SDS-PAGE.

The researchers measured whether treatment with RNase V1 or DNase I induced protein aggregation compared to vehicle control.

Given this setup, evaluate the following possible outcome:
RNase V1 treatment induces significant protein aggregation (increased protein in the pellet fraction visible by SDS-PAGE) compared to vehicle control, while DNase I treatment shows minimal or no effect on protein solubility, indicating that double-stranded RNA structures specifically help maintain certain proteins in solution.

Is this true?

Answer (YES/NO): YES